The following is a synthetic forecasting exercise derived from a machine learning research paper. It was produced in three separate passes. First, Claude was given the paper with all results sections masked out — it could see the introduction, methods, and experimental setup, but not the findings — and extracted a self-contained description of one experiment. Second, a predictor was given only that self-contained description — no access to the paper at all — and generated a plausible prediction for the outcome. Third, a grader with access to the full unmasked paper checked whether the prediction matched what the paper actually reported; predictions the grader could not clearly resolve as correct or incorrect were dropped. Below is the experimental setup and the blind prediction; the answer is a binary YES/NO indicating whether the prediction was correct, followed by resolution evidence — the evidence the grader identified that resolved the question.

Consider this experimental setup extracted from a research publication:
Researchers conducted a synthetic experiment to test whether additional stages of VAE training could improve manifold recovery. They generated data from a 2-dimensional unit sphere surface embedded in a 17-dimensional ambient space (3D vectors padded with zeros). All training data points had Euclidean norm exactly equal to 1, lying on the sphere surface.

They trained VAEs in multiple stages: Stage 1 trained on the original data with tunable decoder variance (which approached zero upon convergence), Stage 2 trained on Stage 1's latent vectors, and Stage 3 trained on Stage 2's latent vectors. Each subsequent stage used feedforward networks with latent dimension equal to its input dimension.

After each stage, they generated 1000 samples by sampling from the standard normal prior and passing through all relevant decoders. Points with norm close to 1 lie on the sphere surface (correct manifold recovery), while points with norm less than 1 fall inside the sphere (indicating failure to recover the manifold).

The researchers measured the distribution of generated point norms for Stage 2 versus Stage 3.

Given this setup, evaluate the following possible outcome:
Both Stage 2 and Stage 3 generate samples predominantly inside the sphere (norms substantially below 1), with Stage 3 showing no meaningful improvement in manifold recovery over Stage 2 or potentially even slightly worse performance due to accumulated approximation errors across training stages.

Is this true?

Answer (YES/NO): NO